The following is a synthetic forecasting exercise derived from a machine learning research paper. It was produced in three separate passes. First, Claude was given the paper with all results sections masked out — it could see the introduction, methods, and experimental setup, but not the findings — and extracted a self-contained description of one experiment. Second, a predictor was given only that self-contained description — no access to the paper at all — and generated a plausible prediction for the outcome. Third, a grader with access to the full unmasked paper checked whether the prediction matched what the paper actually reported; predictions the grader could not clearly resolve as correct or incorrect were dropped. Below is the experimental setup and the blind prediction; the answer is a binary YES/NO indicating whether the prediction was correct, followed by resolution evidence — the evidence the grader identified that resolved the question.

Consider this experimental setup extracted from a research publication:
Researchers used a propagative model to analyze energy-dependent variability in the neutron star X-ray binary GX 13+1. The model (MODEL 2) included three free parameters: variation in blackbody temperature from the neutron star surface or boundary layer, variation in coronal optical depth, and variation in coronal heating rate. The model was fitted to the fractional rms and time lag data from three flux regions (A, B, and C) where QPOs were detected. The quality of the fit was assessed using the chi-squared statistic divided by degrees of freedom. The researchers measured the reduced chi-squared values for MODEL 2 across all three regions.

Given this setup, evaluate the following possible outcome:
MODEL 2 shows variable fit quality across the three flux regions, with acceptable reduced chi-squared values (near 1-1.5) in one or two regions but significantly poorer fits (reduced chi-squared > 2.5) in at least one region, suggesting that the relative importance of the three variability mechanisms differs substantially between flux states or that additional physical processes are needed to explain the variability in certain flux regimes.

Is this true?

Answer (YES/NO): NO